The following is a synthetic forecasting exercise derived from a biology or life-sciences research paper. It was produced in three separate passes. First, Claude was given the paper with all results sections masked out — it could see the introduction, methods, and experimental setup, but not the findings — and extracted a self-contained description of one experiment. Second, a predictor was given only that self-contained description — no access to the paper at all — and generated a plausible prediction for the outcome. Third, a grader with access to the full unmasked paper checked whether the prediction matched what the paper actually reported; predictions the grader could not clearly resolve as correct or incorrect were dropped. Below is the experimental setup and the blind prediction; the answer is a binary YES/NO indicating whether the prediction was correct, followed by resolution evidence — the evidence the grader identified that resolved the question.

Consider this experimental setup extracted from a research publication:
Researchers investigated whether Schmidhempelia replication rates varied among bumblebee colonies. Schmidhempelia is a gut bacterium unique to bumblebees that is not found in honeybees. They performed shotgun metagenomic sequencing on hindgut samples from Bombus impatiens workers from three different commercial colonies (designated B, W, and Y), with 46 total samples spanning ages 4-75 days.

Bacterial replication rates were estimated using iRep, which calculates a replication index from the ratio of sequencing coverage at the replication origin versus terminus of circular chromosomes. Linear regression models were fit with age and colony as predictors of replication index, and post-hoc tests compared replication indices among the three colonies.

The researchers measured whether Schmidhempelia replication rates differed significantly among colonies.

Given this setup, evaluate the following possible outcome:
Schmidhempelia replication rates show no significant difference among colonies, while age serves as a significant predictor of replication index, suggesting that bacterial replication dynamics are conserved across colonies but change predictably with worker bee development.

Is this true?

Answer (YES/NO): NO